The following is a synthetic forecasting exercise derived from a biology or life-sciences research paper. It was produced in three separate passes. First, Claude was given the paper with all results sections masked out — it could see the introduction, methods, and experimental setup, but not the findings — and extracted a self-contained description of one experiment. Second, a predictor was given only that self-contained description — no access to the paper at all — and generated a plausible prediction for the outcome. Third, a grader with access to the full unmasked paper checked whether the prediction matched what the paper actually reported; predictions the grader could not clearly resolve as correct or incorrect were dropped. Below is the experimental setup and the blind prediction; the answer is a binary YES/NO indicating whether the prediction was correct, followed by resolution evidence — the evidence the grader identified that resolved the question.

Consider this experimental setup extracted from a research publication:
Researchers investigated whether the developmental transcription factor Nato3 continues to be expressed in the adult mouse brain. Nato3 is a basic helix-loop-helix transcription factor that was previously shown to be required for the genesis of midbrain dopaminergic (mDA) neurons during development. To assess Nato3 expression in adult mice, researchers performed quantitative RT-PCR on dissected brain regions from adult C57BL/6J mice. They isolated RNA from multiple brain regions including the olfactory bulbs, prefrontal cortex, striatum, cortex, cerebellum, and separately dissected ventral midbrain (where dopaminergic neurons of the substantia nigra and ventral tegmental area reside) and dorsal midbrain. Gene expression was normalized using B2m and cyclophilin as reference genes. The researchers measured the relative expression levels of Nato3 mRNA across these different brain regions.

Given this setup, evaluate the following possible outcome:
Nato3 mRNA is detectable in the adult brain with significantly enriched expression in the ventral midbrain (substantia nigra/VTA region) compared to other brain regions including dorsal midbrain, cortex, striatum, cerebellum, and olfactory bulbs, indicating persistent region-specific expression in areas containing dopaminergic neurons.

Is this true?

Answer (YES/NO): NO